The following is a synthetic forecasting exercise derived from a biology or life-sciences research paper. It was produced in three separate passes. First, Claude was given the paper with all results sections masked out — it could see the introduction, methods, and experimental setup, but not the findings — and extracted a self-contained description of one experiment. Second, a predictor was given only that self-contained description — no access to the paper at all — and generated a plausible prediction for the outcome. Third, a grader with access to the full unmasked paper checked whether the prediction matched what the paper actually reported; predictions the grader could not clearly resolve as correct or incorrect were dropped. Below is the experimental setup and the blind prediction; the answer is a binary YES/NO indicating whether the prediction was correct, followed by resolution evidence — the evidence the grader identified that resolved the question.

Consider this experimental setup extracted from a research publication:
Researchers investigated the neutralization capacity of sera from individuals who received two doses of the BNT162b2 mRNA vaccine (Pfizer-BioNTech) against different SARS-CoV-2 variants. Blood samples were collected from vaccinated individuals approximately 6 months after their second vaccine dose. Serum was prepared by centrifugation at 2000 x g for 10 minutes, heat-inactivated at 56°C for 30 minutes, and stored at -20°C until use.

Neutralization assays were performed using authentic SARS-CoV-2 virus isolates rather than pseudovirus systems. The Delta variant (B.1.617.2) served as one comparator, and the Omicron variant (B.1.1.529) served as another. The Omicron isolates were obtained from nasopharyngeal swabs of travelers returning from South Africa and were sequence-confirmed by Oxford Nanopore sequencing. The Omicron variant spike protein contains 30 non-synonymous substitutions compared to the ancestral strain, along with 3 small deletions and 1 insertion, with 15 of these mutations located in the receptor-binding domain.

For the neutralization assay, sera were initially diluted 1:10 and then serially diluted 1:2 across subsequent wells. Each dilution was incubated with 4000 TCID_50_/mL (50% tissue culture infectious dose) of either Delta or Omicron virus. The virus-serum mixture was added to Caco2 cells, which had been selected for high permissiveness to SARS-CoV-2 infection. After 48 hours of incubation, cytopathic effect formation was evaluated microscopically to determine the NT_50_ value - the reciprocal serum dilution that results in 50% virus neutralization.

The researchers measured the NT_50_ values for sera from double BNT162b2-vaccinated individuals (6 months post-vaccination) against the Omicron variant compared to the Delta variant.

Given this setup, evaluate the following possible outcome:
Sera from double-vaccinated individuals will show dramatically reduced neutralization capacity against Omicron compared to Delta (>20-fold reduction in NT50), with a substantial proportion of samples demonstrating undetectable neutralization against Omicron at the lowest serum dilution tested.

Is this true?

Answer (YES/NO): NO